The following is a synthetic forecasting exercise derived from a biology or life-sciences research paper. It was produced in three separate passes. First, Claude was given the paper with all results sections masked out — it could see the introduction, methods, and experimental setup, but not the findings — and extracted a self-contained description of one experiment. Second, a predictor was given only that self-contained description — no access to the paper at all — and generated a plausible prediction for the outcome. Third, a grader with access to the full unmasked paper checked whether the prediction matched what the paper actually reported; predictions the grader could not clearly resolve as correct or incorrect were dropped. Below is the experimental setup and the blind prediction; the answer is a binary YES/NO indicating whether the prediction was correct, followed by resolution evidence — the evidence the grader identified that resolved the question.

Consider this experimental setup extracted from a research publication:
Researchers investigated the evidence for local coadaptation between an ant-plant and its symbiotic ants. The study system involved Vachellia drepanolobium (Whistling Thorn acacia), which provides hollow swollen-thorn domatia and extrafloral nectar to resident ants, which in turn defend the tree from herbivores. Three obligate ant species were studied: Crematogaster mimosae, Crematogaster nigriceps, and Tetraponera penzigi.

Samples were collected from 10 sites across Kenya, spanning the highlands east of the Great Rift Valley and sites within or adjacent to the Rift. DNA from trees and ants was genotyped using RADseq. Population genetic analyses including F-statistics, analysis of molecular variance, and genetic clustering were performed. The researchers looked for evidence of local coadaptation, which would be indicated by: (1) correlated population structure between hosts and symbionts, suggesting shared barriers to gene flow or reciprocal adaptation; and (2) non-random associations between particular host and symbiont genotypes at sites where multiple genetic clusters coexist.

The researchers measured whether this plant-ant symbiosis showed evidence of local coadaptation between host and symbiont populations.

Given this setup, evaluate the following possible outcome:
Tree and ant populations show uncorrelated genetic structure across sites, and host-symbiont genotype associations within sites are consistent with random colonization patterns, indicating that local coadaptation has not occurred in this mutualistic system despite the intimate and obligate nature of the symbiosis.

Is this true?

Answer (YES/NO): YES